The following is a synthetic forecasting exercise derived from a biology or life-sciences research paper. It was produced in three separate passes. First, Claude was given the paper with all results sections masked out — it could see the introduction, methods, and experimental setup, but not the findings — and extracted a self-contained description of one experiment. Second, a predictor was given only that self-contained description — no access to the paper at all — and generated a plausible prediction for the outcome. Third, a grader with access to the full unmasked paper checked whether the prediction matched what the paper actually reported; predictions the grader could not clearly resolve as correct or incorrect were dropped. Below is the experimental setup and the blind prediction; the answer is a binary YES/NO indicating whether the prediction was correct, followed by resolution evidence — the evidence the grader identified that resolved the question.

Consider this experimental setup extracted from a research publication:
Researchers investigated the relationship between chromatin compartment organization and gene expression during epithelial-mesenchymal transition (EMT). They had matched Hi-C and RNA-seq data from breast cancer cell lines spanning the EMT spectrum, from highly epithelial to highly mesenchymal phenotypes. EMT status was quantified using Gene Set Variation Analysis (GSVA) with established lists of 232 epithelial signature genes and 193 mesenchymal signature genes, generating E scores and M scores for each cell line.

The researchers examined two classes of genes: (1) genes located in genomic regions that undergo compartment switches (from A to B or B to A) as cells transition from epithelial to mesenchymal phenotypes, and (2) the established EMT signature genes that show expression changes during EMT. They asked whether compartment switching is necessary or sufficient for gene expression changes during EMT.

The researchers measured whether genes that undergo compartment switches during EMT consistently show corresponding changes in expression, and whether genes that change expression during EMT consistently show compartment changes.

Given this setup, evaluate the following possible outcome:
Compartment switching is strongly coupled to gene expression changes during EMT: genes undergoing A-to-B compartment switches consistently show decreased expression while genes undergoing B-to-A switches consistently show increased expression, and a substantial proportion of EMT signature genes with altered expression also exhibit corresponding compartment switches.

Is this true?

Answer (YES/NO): NO